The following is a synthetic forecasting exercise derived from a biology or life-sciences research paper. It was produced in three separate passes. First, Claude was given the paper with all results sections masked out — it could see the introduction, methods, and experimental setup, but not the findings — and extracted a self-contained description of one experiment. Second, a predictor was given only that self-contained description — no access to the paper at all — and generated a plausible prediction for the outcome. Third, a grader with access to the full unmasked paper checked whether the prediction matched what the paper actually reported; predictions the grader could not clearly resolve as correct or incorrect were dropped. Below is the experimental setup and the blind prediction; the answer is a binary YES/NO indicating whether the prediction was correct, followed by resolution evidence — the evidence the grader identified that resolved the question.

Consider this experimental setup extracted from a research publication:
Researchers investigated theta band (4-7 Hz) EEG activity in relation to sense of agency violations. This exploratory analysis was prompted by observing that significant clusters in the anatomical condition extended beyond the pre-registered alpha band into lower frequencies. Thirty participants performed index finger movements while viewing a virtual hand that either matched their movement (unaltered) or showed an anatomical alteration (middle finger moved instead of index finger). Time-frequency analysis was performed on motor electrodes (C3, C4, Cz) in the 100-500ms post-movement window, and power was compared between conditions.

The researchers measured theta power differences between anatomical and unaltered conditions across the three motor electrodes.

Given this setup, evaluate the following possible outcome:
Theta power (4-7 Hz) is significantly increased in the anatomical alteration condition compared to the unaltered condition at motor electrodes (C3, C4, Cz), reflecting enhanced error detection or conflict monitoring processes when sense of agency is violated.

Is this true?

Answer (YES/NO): YES